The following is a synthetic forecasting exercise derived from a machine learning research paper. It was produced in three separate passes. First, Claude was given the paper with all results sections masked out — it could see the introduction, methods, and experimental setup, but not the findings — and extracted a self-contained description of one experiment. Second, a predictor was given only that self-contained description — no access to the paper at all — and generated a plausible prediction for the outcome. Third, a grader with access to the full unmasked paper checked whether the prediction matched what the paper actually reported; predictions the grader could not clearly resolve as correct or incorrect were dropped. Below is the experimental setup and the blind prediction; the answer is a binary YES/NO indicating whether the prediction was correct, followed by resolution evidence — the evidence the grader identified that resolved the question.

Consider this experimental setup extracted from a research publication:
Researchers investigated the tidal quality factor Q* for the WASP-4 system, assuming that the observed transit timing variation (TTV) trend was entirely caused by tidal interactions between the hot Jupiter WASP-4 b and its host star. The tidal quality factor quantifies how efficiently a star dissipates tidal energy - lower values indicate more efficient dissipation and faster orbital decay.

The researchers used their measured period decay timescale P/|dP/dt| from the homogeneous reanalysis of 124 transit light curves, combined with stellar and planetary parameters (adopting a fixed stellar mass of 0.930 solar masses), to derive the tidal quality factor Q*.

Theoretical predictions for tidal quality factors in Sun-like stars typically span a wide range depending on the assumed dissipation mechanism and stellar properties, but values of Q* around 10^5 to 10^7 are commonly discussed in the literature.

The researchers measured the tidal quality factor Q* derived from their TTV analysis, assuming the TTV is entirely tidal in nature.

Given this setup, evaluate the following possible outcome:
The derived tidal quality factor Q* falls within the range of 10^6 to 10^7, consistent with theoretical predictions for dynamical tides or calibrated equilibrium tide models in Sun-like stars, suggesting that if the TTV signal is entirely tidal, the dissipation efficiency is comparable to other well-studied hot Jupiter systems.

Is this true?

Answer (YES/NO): NO